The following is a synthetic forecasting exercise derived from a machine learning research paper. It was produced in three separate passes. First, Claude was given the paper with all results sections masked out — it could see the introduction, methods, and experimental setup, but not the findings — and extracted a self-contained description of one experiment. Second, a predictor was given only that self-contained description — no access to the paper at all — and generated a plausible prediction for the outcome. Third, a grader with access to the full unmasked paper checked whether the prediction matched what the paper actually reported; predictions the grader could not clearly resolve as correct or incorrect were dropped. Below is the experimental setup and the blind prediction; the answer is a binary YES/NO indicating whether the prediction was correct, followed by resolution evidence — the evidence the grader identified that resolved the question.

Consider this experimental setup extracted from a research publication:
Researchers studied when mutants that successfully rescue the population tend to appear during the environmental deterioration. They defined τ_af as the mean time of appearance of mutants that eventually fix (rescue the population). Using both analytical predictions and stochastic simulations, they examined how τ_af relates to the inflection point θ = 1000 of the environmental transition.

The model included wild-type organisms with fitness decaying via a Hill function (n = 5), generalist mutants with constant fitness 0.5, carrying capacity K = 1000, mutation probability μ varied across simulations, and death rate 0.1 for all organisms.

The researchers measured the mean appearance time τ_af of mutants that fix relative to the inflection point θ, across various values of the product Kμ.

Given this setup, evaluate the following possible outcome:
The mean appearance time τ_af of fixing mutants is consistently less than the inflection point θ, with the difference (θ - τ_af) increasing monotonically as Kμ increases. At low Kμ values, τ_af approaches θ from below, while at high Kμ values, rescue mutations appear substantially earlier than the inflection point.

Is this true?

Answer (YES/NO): NO